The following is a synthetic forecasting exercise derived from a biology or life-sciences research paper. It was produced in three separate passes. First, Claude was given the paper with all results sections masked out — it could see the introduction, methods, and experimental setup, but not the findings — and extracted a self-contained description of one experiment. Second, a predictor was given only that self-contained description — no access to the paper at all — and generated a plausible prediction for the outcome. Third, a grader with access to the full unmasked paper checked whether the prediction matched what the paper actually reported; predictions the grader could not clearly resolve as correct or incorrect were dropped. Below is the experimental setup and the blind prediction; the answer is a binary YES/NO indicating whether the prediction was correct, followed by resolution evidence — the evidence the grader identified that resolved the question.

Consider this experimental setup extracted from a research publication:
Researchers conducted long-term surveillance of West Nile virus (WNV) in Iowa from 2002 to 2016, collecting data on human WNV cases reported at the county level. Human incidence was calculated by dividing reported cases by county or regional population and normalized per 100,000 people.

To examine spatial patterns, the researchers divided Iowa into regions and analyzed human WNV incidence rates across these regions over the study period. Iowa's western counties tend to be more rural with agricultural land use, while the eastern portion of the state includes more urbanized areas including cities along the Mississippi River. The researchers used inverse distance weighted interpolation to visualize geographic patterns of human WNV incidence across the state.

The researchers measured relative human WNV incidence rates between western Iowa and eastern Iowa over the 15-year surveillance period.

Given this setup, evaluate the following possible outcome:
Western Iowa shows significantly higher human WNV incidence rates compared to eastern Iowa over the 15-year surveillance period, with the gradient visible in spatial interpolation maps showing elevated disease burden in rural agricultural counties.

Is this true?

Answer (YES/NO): YES